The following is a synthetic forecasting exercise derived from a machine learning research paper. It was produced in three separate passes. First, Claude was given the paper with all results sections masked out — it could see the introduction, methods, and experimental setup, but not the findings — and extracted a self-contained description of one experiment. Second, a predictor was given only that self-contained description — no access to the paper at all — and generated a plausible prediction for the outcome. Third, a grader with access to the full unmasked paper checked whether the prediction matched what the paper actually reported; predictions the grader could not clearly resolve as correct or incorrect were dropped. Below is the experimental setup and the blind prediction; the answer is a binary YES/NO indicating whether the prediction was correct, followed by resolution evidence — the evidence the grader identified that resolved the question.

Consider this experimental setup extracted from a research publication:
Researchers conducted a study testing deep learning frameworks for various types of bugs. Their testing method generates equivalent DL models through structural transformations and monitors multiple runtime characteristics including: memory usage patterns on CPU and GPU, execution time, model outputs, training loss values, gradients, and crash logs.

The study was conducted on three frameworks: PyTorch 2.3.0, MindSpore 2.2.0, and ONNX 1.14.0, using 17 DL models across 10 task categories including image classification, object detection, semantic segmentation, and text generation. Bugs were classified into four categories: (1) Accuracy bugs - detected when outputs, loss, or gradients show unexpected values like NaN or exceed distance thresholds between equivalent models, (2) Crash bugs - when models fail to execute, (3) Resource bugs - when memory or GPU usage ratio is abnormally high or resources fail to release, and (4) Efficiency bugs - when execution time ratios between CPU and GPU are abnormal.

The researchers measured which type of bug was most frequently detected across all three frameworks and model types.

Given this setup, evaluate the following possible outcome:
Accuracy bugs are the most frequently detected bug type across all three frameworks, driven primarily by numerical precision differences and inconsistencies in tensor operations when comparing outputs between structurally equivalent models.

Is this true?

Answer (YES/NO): NO